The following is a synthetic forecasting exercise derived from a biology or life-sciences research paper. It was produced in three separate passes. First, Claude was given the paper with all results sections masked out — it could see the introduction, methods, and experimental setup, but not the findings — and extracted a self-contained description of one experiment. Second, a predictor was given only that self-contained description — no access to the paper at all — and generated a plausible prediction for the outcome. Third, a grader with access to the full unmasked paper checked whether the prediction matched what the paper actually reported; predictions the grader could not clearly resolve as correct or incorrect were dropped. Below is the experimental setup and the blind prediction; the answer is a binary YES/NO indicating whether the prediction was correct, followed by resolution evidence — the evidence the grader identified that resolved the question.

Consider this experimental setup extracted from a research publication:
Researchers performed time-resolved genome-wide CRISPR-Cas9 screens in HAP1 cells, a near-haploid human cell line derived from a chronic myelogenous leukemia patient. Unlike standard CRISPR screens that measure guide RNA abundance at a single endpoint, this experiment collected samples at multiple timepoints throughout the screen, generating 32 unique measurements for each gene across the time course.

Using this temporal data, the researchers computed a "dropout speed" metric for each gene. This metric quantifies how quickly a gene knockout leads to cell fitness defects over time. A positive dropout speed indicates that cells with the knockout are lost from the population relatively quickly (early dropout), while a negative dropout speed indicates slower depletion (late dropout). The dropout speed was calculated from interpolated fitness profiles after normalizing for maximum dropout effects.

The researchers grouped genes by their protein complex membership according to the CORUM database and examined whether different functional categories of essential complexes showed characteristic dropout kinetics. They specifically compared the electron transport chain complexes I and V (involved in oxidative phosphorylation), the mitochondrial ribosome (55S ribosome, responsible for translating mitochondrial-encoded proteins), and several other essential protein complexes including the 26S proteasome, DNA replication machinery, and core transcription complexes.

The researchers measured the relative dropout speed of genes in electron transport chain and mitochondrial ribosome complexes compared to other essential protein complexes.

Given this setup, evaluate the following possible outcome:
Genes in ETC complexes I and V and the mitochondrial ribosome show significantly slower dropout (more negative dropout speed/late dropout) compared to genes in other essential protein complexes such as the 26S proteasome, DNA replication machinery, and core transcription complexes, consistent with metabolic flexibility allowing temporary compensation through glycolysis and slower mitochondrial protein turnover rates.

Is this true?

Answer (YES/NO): YES